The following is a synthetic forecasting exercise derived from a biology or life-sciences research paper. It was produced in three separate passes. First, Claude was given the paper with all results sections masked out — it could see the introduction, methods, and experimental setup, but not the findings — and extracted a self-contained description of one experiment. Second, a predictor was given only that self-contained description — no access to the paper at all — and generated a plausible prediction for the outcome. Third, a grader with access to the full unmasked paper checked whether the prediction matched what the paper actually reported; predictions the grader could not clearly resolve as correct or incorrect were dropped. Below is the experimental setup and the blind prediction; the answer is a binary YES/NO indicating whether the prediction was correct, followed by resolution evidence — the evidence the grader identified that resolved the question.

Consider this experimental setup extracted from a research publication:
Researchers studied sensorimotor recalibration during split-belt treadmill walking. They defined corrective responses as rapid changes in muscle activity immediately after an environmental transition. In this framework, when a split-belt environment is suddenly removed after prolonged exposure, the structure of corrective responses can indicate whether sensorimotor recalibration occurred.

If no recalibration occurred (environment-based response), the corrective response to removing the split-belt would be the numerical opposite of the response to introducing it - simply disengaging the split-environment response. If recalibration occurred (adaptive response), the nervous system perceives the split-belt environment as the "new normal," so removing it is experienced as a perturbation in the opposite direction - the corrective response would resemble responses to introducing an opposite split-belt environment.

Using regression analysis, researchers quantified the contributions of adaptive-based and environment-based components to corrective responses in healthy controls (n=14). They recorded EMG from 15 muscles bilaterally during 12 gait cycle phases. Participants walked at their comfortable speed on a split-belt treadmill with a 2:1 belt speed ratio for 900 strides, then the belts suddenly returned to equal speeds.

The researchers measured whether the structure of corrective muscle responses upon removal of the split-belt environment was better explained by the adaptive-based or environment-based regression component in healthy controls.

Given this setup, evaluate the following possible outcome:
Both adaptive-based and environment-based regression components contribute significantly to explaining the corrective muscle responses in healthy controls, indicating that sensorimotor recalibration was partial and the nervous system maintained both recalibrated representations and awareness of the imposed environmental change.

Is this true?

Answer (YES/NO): NO